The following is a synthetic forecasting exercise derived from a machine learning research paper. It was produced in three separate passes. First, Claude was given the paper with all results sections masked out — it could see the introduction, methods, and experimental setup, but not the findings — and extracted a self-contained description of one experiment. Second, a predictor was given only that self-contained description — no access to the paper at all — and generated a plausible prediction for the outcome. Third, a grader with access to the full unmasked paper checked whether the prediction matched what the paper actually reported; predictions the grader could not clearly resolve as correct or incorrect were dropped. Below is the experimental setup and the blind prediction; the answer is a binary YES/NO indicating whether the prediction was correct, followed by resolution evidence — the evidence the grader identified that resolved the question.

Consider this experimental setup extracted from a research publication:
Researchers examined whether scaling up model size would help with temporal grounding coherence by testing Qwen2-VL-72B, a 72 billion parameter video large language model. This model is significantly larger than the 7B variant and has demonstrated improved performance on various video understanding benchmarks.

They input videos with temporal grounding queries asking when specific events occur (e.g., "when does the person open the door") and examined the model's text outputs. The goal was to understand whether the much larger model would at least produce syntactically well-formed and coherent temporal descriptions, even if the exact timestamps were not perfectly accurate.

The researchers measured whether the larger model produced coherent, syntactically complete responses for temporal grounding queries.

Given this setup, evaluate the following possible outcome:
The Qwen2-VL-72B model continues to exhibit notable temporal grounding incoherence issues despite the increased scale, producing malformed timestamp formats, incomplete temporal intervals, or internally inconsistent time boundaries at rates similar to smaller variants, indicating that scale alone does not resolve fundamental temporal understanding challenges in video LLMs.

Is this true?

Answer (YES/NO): YES